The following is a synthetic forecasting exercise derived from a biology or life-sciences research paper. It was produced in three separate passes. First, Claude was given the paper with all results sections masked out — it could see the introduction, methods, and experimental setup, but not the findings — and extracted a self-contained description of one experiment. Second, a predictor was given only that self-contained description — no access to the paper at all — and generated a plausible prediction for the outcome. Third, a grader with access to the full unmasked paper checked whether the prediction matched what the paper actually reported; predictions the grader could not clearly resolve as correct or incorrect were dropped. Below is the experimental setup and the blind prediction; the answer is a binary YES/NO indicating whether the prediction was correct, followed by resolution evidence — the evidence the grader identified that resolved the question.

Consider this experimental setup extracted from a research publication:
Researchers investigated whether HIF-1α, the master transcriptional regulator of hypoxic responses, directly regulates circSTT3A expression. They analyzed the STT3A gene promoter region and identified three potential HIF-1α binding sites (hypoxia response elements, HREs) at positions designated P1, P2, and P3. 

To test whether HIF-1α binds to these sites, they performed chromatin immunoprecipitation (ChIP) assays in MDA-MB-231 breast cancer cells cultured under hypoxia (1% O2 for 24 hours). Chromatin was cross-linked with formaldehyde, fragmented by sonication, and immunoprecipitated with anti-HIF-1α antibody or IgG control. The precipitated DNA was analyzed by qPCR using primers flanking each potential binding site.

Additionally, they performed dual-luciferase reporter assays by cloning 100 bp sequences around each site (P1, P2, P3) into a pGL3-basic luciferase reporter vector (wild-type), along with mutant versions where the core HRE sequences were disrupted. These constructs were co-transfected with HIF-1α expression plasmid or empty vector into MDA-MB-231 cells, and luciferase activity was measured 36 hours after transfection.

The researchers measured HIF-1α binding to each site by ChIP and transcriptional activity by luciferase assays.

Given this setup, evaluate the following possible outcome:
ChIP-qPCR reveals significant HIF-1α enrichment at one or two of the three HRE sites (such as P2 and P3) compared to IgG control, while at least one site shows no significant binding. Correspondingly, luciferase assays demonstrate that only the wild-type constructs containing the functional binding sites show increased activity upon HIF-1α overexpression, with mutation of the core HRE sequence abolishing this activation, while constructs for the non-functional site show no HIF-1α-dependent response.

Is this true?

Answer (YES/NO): YES